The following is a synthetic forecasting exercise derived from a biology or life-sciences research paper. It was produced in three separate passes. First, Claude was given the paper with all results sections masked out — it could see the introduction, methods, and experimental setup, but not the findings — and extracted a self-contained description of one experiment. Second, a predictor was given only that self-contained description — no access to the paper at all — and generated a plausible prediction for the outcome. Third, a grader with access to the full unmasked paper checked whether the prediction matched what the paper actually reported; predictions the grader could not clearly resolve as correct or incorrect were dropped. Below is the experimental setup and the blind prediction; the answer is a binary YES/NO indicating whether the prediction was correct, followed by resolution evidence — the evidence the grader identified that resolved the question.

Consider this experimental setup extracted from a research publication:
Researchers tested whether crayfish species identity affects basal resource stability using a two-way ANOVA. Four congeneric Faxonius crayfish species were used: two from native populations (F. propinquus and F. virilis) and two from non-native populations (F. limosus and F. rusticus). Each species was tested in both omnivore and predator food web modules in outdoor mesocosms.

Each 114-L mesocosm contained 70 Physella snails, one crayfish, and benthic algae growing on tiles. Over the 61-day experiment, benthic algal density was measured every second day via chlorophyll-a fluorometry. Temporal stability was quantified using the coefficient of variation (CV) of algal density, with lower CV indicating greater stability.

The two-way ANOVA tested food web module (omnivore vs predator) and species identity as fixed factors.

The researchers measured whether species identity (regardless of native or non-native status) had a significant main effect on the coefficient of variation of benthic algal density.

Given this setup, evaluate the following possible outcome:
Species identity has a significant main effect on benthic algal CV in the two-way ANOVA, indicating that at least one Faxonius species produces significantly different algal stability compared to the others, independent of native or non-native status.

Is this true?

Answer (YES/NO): YES